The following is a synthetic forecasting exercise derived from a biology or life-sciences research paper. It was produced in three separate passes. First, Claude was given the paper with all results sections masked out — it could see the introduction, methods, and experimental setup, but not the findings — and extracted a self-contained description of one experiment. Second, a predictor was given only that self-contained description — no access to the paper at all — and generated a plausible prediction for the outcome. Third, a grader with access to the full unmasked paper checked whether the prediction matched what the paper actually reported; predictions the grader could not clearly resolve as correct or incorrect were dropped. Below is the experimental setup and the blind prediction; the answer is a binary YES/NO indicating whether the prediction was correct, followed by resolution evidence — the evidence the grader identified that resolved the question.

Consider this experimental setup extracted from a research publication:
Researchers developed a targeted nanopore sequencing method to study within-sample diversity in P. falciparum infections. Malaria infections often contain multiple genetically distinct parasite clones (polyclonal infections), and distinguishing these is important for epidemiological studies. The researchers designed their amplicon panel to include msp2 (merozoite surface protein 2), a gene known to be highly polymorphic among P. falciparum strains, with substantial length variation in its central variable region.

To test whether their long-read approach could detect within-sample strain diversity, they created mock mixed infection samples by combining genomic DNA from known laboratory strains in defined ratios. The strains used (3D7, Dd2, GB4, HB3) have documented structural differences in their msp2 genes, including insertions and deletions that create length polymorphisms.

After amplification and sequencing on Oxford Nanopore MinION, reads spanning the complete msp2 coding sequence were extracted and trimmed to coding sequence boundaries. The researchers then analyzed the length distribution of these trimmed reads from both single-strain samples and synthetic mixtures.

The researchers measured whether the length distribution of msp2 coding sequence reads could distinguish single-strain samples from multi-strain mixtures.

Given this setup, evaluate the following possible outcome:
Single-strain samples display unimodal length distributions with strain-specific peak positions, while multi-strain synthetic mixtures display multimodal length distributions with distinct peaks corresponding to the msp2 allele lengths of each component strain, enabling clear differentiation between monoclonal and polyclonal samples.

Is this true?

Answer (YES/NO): YES